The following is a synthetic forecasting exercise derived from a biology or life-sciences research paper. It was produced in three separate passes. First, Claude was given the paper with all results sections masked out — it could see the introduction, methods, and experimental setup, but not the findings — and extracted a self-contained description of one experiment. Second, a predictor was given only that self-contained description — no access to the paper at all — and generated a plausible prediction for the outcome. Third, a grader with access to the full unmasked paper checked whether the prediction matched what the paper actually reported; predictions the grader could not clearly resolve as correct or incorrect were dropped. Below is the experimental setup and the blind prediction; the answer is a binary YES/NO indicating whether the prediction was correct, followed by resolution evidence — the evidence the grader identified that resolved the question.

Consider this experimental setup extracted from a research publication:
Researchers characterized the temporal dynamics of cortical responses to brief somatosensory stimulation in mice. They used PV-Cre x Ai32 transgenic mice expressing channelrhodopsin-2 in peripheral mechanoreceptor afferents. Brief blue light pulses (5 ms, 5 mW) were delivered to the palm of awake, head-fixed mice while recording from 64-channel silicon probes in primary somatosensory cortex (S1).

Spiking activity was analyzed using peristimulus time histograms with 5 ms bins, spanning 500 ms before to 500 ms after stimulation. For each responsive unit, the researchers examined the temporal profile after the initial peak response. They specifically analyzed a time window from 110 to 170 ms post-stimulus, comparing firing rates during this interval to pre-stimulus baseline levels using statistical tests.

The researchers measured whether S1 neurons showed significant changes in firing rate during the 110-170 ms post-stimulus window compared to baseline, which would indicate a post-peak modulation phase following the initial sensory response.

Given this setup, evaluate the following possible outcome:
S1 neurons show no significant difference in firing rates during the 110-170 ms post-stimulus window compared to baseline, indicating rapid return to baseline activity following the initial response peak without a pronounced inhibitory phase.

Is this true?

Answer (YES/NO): NO